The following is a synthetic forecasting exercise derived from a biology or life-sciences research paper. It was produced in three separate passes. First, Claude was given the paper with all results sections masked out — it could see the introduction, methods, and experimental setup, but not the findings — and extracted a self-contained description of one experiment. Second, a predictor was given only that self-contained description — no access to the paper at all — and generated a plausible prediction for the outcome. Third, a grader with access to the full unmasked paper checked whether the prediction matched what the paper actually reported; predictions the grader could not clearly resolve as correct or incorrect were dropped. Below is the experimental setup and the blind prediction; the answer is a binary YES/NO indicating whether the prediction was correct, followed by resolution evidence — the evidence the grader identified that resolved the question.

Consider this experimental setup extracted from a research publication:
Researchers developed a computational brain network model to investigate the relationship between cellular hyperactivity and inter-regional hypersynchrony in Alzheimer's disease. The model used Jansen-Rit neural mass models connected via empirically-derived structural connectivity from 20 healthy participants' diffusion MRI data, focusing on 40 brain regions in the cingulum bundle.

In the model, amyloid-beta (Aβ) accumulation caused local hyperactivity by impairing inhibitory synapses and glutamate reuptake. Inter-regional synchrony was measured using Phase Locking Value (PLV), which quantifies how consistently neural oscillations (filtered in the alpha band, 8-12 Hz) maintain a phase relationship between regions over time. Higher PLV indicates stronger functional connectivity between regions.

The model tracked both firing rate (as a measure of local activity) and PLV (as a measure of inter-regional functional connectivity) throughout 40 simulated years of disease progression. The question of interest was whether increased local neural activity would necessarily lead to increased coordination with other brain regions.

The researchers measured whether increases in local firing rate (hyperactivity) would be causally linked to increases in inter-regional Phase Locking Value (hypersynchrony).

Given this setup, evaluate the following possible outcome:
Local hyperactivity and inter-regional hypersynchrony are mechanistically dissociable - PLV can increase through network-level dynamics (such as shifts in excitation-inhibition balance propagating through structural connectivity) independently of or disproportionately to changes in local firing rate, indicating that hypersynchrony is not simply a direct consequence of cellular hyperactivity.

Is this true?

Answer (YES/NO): YES